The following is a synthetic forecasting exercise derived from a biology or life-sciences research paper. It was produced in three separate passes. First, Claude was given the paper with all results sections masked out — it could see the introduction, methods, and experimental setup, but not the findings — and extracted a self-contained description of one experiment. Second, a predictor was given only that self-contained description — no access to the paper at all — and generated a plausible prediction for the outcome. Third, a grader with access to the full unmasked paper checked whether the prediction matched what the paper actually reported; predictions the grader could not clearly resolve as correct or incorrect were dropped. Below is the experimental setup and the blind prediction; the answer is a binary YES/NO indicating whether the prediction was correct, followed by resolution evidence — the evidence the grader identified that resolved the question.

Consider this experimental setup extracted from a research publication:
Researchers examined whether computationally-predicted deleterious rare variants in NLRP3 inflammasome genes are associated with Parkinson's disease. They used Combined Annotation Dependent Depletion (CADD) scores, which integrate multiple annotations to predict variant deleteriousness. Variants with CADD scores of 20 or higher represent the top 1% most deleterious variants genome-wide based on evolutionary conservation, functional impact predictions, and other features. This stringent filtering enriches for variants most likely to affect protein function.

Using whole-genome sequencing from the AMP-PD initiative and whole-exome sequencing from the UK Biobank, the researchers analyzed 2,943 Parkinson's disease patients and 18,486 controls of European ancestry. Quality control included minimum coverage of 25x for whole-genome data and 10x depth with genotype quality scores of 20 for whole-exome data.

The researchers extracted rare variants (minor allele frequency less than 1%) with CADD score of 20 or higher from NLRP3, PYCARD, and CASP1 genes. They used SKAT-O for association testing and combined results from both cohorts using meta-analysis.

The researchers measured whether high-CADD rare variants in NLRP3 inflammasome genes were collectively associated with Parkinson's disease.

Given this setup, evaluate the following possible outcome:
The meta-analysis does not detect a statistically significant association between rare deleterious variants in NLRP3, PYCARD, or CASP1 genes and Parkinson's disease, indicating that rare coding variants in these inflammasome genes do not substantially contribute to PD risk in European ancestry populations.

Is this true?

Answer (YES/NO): YES